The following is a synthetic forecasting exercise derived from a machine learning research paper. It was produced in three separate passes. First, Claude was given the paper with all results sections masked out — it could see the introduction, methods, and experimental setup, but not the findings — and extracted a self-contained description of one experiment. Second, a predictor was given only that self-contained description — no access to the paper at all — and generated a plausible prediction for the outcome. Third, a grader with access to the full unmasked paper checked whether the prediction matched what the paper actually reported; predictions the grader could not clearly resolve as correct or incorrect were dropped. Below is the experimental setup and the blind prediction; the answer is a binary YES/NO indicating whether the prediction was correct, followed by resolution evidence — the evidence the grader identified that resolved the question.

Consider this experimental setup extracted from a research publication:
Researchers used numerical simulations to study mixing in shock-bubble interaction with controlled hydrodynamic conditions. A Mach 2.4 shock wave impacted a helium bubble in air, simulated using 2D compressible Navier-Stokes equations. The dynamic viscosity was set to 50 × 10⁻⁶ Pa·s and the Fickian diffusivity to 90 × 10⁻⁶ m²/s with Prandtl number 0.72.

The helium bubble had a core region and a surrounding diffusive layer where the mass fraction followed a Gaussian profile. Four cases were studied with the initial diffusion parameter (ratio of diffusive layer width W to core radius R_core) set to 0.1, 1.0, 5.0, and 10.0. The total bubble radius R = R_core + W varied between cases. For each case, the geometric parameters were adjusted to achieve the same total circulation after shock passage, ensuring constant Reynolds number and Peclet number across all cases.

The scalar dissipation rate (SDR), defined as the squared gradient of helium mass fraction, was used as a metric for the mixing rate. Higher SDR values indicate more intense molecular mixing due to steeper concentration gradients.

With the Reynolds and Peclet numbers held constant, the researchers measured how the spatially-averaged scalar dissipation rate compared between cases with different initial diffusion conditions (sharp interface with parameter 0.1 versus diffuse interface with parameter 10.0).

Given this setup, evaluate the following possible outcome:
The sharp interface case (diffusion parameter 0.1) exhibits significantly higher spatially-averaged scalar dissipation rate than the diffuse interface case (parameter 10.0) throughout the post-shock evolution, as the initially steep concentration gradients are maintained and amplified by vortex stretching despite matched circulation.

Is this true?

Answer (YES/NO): YES